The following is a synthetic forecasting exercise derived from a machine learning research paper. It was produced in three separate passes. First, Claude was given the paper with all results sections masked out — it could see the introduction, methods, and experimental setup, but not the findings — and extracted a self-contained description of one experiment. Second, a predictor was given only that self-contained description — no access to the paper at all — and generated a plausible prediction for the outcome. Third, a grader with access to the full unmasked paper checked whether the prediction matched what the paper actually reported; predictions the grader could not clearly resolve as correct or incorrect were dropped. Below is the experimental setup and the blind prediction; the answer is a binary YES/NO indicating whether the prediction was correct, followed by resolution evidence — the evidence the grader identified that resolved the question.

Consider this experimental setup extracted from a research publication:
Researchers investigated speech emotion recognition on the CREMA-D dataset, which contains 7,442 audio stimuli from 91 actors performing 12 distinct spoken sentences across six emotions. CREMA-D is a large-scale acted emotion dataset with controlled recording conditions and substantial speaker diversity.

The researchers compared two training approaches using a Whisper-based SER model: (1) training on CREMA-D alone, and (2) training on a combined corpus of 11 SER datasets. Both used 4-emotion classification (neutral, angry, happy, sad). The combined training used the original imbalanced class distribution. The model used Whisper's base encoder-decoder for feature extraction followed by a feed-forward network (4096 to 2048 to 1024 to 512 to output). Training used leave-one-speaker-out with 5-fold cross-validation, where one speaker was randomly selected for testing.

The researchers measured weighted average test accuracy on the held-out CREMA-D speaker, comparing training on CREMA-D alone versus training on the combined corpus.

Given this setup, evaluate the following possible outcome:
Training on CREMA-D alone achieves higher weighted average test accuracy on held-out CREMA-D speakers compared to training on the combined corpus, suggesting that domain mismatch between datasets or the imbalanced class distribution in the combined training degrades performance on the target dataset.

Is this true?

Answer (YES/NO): NO